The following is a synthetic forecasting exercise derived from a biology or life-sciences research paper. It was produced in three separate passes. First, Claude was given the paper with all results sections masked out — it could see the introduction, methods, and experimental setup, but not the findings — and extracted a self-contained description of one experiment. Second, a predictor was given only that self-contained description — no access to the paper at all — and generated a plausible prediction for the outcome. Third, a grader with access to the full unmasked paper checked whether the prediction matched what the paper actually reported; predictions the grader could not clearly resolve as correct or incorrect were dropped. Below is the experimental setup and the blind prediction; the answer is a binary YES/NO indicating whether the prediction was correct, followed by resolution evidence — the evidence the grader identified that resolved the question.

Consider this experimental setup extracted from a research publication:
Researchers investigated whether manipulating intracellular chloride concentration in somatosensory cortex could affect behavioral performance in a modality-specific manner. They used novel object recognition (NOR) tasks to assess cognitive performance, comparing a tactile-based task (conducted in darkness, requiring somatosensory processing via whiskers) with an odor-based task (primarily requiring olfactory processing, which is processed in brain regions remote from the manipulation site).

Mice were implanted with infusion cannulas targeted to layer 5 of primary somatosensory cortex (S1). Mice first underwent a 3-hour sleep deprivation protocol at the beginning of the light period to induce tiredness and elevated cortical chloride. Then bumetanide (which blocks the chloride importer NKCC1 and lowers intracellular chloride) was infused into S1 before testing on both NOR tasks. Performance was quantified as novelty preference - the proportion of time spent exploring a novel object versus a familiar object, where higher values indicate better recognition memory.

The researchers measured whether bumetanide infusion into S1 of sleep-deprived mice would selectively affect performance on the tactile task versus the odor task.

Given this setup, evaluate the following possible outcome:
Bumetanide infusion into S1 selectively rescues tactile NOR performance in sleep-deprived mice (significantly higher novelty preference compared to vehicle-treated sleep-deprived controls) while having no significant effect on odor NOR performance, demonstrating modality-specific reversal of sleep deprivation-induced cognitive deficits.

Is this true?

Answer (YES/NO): YES